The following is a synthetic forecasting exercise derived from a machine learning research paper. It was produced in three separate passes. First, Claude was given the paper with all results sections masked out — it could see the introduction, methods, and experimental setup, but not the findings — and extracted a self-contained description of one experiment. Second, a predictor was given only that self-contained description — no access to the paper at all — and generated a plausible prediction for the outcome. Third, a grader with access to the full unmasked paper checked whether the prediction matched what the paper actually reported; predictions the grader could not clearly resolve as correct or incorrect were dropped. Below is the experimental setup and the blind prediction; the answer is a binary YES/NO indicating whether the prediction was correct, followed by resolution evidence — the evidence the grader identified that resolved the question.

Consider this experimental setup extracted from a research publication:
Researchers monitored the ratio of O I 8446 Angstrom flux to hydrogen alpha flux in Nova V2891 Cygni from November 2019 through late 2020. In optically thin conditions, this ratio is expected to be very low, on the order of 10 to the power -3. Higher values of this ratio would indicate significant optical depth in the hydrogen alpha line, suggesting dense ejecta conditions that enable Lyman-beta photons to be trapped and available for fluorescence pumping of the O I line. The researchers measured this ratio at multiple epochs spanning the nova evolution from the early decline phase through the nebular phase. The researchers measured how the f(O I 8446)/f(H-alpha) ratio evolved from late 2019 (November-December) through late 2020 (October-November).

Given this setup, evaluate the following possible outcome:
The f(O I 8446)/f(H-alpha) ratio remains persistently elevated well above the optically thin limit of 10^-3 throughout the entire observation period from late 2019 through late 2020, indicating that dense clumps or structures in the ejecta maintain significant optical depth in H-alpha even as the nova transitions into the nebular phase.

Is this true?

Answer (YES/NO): NO